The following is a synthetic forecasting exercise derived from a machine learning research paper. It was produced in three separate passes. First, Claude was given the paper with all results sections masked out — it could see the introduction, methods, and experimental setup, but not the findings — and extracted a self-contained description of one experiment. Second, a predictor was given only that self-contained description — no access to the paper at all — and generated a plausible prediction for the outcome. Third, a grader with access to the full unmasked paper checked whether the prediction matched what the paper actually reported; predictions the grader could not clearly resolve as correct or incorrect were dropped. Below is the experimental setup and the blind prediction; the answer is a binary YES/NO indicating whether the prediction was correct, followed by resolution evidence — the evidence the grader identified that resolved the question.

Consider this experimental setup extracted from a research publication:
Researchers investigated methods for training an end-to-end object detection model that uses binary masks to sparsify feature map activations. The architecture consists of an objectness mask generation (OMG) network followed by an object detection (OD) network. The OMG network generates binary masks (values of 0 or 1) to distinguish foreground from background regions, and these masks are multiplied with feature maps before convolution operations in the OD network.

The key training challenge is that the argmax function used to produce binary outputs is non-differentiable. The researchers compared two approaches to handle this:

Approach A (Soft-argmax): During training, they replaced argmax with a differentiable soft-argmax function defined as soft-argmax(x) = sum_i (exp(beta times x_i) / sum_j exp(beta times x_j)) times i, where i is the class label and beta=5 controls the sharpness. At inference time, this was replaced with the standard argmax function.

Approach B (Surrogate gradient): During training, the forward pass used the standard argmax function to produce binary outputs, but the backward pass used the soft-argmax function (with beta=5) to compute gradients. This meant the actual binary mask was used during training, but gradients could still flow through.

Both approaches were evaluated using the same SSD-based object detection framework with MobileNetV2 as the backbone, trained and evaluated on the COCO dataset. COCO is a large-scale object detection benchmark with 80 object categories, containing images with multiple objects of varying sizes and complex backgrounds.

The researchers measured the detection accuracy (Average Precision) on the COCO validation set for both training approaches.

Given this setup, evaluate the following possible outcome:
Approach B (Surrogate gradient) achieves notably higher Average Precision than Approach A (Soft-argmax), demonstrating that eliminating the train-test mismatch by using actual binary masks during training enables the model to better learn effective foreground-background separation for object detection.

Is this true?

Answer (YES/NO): NO